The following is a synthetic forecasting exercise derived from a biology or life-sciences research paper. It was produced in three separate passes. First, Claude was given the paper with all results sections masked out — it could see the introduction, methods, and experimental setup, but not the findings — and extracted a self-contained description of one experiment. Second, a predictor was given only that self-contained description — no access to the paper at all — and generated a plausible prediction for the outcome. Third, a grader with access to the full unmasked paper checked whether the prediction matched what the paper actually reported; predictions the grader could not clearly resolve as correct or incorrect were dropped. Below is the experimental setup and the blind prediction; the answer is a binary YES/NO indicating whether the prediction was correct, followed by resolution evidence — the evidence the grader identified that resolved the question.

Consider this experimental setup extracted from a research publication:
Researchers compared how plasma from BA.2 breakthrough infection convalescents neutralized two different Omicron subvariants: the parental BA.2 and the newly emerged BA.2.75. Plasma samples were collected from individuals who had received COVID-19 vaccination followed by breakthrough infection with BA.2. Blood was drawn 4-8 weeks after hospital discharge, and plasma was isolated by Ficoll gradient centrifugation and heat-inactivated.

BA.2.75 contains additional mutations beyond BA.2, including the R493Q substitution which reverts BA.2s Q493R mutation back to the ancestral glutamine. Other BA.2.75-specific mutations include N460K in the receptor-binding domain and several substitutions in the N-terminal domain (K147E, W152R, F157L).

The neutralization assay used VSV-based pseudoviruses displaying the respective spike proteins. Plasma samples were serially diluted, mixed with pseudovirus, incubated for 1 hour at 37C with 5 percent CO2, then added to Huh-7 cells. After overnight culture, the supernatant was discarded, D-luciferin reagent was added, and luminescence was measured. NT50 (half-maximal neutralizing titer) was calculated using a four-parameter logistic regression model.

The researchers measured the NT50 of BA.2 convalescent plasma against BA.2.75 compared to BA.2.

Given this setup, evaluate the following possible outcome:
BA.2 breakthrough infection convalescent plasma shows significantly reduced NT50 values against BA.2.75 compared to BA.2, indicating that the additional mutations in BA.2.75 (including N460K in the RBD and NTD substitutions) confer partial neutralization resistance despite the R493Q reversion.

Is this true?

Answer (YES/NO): YES